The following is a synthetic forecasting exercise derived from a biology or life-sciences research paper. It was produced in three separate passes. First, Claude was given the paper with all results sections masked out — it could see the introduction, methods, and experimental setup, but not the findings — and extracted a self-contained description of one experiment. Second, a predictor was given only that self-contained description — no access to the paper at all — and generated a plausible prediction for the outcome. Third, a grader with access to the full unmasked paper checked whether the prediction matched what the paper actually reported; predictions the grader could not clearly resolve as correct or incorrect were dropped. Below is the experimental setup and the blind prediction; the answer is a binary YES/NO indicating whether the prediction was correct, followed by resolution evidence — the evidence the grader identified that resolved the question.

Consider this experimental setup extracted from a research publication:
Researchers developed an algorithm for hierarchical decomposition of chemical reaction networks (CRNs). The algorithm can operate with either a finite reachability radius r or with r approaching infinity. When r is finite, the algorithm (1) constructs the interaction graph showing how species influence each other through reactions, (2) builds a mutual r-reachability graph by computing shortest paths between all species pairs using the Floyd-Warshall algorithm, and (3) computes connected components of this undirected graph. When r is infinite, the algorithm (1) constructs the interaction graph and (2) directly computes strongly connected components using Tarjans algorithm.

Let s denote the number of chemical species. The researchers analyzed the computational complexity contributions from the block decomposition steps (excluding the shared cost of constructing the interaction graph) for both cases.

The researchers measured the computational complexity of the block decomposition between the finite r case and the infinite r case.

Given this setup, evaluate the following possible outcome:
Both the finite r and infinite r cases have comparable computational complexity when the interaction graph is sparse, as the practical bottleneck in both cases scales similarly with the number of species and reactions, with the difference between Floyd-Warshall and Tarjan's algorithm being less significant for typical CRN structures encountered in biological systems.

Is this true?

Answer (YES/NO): NO